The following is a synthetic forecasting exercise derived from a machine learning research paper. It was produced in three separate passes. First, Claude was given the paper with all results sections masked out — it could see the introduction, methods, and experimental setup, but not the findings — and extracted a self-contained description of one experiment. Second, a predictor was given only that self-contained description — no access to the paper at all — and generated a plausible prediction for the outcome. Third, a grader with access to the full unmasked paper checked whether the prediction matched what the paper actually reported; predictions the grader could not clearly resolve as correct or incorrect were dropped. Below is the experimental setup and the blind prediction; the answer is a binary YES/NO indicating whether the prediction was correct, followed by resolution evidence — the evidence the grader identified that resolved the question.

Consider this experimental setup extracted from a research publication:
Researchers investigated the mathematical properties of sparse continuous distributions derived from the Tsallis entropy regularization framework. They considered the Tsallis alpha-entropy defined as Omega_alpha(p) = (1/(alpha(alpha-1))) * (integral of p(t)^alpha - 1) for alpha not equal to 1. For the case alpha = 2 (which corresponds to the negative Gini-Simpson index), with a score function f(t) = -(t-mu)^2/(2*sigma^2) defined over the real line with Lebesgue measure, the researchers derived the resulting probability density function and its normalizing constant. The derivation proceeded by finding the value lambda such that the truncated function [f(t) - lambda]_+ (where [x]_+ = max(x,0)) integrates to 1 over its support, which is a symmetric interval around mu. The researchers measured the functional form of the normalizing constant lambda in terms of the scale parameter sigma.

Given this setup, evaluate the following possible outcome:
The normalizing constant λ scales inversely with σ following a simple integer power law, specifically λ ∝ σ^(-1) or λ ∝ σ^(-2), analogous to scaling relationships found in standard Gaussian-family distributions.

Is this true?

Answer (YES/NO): NO